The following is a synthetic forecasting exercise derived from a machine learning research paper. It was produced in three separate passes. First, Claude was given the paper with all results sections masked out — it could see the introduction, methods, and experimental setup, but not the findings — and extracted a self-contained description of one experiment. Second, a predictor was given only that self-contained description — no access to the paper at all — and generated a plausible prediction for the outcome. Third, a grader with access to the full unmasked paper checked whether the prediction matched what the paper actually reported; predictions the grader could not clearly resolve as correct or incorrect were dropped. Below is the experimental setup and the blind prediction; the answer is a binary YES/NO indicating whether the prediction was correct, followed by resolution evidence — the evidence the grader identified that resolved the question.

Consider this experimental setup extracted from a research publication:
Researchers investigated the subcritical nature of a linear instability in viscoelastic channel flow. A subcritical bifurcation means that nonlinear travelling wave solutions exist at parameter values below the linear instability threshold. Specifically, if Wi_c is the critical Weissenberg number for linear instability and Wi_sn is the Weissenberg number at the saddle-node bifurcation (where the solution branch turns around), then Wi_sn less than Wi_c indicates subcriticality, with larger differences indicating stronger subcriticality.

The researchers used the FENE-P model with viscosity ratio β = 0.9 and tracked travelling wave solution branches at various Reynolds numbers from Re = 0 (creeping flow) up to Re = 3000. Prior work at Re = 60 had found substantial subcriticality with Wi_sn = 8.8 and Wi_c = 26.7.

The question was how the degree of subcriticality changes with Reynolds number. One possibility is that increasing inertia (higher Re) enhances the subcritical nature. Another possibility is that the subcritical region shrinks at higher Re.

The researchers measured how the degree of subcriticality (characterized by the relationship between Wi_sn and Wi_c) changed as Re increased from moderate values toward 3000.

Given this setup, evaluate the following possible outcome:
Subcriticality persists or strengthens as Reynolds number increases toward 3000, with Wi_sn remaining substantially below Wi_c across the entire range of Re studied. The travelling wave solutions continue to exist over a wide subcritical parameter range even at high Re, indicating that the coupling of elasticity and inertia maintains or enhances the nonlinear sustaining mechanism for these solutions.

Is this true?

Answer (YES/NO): YES